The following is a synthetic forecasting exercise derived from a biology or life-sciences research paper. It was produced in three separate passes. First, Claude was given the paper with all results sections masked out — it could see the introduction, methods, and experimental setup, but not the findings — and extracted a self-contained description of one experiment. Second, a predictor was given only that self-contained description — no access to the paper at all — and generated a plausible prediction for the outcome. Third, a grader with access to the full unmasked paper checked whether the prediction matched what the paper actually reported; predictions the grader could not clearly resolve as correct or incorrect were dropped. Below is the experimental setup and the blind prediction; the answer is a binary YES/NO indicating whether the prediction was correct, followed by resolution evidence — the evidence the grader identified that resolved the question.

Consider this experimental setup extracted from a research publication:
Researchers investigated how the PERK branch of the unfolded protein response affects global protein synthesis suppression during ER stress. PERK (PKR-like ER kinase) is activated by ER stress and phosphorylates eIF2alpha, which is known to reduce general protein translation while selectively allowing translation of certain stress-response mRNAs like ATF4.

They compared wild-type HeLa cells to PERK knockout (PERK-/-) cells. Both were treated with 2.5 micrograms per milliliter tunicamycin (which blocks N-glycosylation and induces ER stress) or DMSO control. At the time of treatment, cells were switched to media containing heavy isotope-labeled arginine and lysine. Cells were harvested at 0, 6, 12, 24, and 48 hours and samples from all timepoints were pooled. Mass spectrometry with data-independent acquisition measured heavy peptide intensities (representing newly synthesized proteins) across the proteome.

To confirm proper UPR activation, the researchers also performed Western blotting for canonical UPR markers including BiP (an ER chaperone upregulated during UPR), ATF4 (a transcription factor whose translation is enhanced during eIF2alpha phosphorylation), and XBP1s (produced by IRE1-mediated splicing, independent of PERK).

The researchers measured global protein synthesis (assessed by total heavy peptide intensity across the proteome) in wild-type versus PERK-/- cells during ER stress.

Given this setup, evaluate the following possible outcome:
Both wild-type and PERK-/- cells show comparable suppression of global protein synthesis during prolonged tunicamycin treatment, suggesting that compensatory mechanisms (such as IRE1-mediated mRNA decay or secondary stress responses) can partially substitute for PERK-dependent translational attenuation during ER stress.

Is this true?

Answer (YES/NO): NO